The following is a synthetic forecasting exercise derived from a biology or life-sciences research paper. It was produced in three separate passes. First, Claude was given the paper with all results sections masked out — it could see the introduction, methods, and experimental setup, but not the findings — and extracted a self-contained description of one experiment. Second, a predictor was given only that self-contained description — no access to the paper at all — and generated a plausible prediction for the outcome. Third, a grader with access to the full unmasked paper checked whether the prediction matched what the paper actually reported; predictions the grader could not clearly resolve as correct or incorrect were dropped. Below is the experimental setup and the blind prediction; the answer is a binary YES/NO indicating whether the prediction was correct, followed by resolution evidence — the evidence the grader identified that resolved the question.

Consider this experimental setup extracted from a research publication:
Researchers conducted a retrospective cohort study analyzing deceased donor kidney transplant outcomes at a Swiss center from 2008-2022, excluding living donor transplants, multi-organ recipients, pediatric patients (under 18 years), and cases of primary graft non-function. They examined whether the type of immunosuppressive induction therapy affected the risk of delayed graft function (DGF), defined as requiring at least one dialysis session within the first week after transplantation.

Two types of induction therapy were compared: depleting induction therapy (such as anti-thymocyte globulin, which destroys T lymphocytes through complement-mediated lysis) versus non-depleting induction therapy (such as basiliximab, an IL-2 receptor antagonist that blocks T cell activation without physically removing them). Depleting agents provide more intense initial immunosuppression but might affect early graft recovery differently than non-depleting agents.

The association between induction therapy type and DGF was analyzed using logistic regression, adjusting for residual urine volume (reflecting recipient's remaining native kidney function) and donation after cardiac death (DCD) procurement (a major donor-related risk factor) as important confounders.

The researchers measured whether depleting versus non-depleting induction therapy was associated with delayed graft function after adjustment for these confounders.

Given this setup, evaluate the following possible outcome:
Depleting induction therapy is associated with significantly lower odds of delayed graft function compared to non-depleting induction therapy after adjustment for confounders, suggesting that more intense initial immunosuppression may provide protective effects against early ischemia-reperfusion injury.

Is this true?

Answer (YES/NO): NO